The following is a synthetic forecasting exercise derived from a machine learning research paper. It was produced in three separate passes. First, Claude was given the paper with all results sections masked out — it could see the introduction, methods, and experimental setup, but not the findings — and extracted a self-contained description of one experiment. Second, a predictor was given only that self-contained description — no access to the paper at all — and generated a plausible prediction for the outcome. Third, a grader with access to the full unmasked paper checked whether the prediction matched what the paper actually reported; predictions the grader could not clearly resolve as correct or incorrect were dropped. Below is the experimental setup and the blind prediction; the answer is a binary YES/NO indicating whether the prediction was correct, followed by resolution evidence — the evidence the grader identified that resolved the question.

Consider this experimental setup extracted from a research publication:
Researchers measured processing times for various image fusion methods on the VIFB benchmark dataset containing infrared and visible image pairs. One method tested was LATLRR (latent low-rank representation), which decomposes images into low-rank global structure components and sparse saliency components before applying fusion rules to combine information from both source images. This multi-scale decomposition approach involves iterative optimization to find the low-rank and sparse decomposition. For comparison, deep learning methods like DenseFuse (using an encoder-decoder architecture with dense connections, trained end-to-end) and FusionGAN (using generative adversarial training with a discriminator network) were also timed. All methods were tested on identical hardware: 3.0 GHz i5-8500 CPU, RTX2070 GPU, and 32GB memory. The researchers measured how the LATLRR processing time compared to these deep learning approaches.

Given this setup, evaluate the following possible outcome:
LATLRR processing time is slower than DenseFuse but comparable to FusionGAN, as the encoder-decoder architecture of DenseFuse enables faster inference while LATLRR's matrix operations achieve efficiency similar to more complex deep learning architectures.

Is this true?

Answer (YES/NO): NO